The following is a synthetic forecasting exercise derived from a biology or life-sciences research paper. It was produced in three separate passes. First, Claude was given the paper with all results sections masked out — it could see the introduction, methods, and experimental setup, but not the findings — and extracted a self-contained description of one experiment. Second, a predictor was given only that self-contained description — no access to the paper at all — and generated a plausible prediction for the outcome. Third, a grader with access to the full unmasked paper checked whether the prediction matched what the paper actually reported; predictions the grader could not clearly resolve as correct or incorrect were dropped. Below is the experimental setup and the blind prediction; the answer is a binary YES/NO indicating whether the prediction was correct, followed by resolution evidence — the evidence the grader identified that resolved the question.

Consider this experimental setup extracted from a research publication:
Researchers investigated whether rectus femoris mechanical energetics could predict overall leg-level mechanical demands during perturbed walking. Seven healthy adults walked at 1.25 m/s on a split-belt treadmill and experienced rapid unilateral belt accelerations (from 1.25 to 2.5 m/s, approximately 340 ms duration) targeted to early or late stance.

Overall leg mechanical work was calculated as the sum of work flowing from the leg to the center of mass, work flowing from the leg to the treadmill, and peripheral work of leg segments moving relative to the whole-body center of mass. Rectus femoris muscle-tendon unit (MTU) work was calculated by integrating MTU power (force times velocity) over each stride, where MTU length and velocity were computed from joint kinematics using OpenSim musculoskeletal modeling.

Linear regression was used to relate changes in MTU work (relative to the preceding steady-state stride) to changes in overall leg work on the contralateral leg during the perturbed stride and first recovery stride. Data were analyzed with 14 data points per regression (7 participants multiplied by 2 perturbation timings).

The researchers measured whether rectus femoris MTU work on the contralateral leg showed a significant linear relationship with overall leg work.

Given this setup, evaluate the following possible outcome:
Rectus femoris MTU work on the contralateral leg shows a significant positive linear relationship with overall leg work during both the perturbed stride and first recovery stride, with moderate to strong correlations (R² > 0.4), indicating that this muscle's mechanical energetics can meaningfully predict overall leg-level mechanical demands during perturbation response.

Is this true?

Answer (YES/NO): NO